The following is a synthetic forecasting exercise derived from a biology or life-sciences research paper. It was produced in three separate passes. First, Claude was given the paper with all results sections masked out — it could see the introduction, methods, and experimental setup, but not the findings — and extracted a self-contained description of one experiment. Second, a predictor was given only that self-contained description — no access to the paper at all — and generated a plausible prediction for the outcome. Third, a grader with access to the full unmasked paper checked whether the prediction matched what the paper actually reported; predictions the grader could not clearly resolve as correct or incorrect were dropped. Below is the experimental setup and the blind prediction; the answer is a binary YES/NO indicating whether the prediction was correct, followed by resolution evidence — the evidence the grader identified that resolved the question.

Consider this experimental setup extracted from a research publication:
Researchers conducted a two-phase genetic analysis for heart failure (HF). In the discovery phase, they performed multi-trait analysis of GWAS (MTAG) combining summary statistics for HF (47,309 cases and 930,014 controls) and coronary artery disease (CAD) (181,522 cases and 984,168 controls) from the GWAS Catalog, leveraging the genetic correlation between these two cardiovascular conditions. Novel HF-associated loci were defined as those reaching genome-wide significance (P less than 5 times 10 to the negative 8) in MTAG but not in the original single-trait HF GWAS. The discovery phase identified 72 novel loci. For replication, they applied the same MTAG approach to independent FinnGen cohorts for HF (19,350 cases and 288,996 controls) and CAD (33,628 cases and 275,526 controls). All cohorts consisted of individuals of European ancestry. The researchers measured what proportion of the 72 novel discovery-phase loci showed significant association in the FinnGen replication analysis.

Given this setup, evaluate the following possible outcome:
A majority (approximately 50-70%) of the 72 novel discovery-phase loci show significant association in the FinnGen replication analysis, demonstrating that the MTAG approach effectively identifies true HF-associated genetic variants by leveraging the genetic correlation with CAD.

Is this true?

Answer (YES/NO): YES